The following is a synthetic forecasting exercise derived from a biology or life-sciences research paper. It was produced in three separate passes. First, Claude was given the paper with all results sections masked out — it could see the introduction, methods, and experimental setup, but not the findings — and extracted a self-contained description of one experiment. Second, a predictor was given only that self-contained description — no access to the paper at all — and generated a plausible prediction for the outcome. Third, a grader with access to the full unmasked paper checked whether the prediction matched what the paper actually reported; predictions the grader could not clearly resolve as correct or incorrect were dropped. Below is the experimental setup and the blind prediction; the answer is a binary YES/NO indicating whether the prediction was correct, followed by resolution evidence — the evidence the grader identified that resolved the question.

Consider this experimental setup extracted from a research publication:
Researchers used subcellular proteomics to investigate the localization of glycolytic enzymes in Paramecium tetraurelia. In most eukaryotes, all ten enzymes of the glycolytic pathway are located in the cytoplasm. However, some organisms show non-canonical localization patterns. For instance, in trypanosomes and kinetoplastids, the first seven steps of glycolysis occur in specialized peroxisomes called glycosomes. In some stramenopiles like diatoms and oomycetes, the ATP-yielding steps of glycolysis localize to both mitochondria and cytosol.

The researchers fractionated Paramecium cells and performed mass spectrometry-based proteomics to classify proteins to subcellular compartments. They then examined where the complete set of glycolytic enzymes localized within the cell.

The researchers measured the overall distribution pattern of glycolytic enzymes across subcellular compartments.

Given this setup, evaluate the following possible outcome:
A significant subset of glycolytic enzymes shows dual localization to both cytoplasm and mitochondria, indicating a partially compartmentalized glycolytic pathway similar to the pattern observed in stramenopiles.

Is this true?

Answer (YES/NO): NO